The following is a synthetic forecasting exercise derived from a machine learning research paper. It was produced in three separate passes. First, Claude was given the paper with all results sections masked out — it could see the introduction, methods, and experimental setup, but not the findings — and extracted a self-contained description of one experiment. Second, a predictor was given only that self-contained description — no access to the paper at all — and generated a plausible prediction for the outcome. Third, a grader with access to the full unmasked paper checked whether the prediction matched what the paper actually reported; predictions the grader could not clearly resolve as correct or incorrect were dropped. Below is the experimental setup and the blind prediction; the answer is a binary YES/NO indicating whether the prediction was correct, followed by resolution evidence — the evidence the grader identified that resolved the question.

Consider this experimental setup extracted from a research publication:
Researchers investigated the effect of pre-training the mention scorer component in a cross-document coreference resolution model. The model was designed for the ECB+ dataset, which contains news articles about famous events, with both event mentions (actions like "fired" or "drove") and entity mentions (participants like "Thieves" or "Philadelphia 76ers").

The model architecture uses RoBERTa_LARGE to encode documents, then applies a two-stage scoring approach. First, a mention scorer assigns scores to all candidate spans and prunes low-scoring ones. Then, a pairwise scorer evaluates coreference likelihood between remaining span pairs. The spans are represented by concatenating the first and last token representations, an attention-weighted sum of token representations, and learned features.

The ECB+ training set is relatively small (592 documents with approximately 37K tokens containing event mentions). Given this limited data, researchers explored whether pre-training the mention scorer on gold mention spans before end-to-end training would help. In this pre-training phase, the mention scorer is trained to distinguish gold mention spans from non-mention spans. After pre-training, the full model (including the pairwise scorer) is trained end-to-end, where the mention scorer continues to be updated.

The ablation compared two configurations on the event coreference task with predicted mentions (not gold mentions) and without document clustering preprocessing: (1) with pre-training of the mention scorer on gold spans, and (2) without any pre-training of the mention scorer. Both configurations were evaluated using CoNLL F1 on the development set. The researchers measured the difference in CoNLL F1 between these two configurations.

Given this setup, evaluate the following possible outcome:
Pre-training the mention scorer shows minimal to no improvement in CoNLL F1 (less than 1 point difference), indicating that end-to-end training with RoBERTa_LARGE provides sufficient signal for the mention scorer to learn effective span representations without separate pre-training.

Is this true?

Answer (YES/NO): NO